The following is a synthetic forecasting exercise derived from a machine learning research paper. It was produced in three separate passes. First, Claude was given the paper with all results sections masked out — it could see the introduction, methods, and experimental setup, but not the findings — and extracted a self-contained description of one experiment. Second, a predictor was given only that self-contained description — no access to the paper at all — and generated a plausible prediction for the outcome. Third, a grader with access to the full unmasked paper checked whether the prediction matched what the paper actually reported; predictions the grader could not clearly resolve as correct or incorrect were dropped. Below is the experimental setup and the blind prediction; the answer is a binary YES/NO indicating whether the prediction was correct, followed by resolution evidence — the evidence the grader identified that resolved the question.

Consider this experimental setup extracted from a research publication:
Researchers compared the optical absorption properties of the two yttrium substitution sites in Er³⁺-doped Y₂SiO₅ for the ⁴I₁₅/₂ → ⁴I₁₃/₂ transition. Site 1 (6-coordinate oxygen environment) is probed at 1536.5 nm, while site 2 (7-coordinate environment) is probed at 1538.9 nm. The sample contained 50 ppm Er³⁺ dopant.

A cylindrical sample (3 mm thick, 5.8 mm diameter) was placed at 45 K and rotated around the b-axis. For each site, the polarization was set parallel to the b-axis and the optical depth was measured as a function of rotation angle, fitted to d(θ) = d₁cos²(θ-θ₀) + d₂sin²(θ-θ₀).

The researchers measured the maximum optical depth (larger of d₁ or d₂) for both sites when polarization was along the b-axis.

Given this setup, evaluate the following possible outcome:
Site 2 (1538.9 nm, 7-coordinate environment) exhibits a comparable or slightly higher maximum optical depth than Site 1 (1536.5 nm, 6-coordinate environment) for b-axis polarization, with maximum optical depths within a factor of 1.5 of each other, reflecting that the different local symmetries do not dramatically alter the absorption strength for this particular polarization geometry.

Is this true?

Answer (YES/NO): NO